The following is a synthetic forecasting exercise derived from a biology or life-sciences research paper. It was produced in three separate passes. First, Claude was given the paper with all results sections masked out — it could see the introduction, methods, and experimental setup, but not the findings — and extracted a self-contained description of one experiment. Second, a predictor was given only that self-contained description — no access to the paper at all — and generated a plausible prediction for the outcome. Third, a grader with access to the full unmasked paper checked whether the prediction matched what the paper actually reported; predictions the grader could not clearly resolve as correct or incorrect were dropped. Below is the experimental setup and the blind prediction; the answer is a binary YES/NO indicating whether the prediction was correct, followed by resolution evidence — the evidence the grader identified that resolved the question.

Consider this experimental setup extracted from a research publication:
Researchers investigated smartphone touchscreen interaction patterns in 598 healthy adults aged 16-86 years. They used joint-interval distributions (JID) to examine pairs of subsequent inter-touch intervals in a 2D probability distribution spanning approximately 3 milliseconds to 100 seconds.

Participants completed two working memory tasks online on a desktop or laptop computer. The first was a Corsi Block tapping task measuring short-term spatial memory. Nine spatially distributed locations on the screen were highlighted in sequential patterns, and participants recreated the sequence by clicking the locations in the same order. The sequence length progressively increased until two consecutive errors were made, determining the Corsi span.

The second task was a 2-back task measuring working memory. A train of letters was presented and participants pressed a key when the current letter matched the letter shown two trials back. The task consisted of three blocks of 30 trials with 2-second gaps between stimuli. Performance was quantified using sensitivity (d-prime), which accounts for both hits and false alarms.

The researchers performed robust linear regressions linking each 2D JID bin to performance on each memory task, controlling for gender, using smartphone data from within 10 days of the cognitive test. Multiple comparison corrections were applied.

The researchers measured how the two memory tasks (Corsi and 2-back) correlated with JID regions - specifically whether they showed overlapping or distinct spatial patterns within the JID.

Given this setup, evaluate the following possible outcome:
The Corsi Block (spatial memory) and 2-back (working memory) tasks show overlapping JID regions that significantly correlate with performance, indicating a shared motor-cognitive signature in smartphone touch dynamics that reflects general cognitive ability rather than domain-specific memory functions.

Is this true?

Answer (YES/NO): NO